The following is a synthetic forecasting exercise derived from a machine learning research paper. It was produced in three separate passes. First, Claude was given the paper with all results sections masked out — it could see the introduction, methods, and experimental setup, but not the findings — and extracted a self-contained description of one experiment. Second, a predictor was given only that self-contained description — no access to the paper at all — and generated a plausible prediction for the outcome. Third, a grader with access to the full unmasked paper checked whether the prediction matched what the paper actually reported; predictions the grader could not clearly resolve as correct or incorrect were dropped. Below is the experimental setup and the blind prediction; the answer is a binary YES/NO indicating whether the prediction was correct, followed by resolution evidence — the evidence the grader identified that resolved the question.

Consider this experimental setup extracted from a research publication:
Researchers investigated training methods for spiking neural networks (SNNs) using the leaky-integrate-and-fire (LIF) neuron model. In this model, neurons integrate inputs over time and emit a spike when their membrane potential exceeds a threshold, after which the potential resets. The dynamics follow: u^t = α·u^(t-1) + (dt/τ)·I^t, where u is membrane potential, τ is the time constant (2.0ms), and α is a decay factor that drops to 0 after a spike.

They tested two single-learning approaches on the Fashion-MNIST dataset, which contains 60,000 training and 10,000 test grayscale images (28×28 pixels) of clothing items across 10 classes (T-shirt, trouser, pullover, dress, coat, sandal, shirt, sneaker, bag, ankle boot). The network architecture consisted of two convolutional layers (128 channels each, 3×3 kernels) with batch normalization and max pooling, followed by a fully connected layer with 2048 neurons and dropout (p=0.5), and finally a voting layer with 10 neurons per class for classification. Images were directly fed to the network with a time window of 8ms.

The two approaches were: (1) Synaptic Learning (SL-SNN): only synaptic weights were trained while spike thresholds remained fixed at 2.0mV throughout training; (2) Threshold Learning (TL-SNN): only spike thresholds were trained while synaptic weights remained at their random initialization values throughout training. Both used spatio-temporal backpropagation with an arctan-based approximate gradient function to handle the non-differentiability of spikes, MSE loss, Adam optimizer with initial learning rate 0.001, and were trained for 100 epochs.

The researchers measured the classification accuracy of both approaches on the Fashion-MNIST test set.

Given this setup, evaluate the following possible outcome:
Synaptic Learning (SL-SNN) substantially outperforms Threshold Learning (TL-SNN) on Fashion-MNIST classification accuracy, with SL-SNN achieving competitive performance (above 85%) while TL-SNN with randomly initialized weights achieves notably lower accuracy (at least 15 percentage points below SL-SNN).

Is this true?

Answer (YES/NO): YES